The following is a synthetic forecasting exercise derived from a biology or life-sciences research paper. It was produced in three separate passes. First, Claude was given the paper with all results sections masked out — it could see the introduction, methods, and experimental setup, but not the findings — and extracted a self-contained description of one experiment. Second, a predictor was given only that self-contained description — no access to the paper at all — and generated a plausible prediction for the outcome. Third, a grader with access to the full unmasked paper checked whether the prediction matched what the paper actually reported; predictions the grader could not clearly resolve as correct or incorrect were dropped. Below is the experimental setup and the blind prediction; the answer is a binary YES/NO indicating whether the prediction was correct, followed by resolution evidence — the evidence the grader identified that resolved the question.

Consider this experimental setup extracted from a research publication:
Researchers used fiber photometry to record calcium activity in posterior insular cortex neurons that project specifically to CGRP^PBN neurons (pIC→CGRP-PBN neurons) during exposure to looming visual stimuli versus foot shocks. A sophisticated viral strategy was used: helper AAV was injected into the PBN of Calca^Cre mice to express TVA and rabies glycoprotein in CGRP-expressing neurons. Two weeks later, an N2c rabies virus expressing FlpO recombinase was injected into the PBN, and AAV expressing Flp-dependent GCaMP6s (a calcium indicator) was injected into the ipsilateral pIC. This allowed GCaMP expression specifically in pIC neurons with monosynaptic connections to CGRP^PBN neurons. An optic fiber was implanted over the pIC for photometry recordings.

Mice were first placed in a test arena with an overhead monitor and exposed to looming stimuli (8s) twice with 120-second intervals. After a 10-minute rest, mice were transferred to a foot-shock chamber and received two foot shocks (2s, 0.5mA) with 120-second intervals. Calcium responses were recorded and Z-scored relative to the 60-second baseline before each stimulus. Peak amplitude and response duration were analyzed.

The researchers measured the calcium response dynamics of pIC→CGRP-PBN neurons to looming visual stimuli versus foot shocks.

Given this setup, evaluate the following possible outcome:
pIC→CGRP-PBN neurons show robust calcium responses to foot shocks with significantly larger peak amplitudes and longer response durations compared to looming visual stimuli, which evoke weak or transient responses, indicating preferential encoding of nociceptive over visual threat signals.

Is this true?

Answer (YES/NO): NO